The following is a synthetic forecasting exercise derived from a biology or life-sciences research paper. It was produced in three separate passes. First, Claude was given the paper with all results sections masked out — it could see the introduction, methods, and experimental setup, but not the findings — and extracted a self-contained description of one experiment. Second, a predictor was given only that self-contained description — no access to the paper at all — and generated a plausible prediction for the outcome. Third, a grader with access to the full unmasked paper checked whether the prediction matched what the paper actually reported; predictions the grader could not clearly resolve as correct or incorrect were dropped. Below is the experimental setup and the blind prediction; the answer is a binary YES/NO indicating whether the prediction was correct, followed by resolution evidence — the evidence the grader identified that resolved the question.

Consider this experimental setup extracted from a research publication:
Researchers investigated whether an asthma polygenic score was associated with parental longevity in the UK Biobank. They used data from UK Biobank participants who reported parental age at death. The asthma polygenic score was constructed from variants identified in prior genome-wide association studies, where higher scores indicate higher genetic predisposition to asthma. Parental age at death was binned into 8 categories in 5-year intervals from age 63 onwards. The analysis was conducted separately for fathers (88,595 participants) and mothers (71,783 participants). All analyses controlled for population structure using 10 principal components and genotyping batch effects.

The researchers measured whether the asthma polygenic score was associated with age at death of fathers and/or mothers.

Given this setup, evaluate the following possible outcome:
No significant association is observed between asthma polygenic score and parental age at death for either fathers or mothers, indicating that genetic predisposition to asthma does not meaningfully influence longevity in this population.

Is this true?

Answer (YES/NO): NO